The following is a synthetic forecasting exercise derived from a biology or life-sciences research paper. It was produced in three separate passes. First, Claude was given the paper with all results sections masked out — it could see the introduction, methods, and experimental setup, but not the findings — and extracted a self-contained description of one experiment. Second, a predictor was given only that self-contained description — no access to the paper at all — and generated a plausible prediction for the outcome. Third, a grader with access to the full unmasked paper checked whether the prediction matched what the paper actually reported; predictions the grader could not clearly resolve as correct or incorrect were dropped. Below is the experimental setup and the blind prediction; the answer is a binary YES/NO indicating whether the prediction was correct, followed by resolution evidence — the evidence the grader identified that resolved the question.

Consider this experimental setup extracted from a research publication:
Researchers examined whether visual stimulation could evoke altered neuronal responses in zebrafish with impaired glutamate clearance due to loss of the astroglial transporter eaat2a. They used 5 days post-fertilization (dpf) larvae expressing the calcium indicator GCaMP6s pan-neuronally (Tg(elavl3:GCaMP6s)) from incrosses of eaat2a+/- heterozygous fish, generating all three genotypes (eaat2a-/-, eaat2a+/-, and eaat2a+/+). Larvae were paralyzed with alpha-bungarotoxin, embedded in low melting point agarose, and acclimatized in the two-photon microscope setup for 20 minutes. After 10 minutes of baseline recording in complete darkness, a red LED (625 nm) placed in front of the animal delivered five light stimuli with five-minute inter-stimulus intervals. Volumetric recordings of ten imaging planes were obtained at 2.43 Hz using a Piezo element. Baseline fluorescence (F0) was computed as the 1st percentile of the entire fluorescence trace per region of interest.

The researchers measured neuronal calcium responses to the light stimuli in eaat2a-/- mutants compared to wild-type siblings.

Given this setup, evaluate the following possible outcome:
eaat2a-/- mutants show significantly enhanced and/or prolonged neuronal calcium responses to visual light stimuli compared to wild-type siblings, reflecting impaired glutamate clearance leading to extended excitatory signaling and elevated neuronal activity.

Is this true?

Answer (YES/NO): YES